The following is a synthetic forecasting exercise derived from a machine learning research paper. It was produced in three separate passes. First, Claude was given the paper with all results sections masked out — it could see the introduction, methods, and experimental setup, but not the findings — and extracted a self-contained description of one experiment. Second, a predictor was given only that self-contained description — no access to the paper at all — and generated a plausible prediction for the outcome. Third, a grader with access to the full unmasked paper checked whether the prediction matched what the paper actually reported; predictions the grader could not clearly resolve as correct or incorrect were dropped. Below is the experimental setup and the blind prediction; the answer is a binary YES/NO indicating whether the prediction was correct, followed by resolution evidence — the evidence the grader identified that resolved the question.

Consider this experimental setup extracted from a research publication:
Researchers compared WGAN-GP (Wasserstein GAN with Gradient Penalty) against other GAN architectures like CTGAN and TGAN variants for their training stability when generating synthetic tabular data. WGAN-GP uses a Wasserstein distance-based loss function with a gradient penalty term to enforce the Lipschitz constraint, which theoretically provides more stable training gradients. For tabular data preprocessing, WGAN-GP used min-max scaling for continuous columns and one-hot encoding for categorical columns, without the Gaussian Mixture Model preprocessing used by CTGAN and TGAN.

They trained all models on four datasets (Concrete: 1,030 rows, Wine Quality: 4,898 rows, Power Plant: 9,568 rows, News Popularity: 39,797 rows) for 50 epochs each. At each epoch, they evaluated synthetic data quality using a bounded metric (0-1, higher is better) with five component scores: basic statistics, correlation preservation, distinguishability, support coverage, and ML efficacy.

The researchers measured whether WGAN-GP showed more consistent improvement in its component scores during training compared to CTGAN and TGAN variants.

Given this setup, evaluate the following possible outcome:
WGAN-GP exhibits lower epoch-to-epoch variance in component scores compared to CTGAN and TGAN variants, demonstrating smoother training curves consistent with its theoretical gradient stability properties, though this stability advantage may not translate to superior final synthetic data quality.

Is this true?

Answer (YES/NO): YES